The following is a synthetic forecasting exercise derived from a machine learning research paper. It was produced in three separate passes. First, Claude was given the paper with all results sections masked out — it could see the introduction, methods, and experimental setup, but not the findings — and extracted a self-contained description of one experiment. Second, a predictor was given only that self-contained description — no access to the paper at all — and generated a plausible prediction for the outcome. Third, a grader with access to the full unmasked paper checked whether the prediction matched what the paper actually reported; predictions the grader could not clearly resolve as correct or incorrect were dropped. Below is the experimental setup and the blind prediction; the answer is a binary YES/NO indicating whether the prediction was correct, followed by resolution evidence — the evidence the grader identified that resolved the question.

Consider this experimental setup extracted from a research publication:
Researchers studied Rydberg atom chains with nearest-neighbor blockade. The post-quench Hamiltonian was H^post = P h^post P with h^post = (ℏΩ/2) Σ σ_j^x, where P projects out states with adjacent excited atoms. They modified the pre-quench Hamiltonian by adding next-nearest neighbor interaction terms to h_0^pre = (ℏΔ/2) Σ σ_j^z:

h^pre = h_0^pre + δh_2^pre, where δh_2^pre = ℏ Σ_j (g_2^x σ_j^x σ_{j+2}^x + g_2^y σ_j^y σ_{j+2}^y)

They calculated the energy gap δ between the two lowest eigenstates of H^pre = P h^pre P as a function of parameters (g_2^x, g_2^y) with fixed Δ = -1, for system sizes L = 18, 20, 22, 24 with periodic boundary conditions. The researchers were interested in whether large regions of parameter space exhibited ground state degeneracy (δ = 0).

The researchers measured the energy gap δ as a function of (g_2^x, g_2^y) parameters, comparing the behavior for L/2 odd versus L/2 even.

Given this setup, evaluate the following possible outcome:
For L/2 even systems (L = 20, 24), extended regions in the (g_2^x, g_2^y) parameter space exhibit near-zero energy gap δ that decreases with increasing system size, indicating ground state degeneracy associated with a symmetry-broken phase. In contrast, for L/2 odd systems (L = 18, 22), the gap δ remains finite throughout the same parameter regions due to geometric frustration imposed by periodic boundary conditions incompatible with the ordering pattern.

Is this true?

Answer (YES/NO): NO